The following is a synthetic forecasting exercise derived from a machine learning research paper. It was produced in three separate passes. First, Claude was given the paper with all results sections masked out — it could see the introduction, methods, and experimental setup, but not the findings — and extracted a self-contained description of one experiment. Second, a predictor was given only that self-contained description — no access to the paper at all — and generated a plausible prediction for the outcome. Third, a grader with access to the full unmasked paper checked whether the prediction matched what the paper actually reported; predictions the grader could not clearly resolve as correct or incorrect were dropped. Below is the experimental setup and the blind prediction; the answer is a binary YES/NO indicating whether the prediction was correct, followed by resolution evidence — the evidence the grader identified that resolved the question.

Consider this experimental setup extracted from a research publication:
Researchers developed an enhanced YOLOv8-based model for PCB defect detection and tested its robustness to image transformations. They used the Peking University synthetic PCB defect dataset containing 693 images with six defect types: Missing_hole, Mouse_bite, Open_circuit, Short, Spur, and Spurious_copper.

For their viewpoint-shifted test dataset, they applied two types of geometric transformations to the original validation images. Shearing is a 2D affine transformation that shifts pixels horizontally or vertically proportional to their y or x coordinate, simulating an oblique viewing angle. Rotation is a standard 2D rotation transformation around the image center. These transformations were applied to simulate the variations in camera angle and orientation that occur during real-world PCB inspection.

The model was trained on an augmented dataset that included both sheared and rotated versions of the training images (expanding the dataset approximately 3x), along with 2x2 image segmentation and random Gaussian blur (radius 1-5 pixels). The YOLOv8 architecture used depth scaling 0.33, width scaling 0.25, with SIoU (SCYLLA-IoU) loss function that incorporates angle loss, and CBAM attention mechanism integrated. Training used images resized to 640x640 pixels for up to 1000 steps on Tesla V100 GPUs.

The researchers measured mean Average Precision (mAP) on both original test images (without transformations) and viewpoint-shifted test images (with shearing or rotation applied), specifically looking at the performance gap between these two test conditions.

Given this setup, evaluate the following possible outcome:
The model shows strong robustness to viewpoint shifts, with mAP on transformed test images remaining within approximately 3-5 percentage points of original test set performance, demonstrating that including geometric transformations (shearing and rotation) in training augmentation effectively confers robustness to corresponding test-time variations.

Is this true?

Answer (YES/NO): YES